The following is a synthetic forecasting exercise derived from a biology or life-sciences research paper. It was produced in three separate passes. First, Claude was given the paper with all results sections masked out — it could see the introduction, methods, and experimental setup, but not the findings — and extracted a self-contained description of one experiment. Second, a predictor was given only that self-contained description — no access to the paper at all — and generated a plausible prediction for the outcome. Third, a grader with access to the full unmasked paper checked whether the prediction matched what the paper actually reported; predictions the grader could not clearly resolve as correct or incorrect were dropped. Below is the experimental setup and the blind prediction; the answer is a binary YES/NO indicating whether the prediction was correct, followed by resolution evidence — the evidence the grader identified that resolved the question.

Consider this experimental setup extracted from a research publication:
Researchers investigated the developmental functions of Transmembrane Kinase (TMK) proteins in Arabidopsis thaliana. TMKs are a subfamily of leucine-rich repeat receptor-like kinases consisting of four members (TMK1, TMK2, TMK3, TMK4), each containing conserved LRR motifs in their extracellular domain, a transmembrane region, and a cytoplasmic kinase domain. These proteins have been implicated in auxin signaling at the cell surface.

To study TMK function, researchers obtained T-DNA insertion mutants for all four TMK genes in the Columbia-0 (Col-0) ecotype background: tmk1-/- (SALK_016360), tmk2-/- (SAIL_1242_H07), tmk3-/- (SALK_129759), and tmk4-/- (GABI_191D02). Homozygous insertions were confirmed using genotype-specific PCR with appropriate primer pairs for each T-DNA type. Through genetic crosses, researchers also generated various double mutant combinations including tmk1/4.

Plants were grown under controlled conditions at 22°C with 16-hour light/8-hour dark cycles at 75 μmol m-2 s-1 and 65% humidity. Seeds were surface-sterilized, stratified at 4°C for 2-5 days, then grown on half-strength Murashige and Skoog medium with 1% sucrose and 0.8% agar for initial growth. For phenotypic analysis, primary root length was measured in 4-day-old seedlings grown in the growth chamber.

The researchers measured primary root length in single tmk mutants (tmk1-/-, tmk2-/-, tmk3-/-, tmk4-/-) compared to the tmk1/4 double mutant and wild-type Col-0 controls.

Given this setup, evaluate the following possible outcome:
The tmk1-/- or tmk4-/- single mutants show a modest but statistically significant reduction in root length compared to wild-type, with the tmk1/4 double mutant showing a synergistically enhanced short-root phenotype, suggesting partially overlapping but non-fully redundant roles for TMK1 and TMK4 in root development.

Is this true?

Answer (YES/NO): NO